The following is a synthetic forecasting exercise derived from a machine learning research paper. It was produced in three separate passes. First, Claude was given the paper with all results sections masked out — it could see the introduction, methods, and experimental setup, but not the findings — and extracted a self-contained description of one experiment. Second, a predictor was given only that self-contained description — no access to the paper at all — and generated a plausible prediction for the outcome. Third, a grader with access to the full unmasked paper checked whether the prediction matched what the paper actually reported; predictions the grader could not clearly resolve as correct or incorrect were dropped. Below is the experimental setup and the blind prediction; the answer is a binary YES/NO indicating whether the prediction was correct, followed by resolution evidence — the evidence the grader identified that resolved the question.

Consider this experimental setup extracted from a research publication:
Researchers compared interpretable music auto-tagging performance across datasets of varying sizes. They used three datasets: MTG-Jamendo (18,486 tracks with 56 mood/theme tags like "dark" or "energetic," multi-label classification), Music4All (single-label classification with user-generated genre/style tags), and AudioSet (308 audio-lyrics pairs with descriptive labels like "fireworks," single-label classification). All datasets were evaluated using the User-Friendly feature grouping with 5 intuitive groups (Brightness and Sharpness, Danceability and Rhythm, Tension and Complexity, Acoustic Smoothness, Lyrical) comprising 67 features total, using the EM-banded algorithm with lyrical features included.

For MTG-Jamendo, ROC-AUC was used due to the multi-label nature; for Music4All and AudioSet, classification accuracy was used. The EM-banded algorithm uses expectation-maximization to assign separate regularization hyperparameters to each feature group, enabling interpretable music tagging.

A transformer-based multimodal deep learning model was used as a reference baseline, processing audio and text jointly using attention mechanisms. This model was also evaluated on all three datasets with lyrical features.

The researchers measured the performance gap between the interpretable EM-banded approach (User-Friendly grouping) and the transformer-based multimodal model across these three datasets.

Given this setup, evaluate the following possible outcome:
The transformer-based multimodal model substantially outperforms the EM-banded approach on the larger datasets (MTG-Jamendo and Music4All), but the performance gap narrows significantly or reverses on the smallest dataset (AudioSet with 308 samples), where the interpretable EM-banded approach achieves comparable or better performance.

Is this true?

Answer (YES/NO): NO